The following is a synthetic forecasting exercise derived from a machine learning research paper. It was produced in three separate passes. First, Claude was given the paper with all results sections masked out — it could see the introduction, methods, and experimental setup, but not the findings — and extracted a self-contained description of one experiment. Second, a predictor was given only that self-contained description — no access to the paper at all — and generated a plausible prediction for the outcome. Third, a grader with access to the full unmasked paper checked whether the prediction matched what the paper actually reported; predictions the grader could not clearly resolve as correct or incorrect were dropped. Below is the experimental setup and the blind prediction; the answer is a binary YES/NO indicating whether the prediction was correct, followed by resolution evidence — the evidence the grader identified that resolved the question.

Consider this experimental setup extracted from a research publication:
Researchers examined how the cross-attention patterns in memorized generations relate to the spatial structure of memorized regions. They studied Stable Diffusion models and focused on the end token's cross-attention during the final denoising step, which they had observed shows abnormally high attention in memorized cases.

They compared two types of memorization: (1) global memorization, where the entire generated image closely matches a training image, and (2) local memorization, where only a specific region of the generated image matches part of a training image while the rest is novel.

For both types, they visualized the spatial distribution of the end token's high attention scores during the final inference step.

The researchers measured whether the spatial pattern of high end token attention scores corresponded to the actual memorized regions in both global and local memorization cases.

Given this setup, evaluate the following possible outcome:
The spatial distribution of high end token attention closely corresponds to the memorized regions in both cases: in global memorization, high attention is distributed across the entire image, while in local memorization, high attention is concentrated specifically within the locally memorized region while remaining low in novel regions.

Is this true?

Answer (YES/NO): YES